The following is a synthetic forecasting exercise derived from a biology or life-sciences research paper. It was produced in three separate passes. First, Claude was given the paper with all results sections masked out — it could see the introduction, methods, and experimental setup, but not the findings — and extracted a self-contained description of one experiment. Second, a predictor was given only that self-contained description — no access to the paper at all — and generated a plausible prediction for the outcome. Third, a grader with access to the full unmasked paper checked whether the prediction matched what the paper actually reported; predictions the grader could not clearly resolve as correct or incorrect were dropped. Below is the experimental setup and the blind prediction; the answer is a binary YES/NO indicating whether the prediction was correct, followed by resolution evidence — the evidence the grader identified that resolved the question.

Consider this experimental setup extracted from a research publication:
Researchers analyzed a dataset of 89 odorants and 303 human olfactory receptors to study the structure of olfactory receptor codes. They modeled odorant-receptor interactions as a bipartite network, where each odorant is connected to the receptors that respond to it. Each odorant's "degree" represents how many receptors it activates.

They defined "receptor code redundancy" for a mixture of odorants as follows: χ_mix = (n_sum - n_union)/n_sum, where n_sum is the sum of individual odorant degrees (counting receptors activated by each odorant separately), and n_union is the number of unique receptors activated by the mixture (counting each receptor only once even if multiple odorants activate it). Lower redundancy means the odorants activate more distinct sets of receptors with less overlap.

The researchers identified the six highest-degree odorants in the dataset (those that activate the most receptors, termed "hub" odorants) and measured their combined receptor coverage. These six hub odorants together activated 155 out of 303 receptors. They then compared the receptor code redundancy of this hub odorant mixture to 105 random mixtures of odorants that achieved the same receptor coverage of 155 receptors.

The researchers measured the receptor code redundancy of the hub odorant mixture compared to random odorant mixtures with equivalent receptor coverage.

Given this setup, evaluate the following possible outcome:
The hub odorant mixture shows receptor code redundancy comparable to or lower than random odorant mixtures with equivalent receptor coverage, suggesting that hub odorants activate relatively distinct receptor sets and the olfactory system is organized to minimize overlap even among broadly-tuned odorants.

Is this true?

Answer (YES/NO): YES